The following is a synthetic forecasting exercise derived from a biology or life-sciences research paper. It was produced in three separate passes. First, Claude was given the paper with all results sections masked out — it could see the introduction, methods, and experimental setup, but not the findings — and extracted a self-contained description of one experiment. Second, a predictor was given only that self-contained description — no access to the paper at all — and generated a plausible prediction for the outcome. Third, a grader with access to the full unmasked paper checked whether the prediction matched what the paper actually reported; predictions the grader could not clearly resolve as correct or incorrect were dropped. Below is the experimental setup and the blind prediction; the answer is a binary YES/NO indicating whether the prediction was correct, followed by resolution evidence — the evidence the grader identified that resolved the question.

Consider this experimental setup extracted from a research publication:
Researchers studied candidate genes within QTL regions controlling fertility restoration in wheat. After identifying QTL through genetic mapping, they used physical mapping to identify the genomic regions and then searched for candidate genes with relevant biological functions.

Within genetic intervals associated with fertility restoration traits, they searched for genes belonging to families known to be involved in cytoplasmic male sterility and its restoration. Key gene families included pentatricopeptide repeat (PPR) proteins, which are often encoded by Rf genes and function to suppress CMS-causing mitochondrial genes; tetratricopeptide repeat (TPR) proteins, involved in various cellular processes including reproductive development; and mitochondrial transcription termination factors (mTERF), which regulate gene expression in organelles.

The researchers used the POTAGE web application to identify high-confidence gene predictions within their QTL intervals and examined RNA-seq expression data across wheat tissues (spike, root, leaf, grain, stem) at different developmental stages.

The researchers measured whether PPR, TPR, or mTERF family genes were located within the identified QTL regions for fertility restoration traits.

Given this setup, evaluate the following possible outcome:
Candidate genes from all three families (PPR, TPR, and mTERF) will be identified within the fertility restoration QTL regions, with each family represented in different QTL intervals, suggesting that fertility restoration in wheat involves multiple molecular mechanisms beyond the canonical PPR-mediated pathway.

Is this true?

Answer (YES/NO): NO